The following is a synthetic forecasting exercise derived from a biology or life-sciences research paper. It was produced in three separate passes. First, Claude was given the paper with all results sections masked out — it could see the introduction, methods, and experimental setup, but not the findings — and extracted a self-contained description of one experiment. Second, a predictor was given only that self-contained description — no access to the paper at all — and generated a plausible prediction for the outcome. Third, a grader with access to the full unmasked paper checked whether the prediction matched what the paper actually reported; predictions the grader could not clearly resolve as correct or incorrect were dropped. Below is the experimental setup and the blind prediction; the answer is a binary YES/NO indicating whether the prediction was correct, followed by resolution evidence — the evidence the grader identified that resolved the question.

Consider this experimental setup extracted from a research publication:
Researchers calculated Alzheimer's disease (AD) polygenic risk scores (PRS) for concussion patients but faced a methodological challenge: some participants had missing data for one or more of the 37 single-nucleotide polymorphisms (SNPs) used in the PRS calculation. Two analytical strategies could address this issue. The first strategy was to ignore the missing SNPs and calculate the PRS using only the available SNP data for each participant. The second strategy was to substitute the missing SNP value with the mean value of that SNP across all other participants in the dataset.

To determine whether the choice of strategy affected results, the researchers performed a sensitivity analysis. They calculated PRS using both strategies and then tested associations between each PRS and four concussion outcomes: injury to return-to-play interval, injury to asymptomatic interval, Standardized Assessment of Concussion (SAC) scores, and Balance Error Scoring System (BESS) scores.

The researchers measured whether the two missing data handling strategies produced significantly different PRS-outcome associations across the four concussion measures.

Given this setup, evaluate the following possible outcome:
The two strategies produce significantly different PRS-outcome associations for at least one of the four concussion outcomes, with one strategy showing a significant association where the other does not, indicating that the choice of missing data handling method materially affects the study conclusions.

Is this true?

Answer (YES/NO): NO